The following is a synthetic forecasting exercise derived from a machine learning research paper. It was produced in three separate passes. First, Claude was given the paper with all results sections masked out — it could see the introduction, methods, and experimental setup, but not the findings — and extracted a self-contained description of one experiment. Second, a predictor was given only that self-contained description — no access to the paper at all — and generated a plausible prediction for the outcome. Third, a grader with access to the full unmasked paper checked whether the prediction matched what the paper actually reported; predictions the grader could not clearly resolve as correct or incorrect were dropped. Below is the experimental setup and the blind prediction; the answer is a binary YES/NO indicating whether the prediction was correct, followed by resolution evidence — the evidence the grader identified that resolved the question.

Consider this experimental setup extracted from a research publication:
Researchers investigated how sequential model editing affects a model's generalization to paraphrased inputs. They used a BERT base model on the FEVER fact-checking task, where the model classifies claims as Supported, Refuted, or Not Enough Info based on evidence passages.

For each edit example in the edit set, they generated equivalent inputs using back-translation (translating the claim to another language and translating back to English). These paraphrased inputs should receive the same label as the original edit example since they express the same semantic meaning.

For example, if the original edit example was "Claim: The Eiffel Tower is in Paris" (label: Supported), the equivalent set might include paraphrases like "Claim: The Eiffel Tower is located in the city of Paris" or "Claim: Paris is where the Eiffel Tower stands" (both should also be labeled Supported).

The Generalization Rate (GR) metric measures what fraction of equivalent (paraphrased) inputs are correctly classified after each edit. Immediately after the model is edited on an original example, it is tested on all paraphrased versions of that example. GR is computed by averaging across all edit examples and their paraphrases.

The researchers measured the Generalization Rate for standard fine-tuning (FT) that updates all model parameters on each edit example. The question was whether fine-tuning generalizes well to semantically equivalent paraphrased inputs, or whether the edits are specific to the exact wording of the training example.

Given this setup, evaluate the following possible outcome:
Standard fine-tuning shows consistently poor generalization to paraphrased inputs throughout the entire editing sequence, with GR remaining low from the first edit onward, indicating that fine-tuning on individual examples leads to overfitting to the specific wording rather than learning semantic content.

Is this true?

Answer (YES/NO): NO